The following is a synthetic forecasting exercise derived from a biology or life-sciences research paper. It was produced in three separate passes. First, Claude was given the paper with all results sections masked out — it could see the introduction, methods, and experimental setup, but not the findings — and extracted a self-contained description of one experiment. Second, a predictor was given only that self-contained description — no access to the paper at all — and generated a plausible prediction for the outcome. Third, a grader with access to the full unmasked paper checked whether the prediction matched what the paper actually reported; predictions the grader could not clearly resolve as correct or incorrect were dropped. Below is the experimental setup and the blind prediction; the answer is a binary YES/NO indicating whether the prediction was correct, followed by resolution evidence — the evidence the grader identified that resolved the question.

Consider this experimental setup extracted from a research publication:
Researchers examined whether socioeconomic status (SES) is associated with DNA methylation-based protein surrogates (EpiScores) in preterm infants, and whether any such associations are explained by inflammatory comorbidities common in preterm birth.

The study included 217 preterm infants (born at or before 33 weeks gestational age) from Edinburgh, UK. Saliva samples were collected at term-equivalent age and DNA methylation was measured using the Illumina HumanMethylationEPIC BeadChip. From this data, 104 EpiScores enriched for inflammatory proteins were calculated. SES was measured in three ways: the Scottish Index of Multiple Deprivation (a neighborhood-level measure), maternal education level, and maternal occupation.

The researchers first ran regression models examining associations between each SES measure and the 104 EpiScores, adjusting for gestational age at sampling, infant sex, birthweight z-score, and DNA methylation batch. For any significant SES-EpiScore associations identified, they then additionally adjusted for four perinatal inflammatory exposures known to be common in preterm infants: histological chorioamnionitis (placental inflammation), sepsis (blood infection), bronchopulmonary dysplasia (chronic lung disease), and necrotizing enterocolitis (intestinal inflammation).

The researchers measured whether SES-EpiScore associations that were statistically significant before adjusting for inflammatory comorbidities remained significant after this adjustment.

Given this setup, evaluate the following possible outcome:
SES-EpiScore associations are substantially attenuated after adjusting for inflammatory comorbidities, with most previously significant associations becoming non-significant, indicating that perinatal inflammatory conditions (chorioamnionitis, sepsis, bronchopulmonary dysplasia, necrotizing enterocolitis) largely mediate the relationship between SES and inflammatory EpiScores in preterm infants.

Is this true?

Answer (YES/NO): YES